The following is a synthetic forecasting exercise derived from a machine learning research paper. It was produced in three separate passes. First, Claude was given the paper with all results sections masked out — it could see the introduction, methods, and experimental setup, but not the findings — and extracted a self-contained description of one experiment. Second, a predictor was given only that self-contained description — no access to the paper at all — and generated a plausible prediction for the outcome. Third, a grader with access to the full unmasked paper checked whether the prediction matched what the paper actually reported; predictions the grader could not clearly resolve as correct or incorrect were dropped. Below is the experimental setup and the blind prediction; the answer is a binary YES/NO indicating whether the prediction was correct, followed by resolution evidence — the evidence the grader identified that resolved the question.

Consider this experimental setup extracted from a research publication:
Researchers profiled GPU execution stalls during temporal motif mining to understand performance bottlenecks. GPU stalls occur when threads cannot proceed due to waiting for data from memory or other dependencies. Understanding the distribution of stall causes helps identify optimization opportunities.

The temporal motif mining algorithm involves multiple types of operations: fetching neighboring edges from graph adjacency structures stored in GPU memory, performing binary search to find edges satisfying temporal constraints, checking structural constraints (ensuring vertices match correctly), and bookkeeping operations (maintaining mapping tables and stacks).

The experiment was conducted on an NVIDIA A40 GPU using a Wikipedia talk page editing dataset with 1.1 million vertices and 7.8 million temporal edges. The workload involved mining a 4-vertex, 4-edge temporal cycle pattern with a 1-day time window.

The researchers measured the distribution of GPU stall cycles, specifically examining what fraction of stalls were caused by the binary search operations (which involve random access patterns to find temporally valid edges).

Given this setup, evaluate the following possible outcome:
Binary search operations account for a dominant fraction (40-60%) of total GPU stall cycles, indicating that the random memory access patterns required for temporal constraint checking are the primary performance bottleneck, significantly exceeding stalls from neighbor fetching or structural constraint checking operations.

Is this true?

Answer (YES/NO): YES